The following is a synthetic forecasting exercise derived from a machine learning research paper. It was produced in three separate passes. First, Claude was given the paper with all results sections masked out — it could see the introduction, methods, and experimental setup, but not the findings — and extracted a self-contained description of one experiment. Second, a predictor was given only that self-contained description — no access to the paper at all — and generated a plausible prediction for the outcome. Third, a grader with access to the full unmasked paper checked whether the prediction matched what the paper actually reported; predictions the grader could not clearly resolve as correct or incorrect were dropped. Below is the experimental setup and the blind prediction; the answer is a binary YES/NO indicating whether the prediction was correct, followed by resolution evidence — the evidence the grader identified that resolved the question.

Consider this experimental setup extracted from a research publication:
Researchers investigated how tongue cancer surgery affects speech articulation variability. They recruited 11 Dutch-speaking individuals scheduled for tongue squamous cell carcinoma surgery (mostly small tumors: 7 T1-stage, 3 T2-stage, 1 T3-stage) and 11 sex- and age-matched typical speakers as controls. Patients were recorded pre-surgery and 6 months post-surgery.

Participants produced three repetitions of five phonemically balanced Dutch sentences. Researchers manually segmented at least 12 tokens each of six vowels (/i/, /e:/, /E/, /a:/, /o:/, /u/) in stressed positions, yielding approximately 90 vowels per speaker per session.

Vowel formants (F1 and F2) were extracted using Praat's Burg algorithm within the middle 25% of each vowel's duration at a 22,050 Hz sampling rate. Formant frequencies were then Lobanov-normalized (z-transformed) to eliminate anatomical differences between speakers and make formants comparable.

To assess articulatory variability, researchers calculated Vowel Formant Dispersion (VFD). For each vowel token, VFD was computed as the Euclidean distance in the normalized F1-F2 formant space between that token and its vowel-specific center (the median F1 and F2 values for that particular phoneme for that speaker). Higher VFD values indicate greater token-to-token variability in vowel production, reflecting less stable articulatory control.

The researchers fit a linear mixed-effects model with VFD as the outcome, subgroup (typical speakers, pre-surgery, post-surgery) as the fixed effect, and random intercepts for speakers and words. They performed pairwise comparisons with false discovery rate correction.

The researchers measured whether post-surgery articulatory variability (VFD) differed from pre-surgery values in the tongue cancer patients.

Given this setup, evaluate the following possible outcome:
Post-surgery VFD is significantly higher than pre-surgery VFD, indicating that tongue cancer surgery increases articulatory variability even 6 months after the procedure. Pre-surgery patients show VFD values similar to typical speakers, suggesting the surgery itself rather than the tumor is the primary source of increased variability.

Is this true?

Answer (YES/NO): NO